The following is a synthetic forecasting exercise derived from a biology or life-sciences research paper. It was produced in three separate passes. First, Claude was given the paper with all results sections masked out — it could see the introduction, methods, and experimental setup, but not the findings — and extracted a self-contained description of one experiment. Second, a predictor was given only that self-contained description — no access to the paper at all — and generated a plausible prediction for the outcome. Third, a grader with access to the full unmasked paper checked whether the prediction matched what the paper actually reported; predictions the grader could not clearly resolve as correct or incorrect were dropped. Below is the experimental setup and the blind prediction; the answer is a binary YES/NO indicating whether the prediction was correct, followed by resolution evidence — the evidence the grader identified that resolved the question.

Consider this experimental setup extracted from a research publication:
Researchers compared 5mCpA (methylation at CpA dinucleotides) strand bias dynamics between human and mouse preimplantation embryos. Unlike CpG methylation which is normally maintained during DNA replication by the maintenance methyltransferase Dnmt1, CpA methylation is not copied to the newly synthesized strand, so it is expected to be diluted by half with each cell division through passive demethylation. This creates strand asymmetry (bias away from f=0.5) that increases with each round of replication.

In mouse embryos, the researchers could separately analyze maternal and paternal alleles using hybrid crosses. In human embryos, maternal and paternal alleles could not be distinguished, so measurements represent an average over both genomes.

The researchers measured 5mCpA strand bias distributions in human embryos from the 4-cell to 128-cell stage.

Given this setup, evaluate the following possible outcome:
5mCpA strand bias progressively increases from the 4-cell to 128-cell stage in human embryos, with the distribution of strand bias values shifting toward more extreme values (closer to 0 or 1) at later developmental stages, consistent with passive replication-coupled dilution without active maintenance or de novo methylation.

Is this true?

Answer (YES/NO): NO